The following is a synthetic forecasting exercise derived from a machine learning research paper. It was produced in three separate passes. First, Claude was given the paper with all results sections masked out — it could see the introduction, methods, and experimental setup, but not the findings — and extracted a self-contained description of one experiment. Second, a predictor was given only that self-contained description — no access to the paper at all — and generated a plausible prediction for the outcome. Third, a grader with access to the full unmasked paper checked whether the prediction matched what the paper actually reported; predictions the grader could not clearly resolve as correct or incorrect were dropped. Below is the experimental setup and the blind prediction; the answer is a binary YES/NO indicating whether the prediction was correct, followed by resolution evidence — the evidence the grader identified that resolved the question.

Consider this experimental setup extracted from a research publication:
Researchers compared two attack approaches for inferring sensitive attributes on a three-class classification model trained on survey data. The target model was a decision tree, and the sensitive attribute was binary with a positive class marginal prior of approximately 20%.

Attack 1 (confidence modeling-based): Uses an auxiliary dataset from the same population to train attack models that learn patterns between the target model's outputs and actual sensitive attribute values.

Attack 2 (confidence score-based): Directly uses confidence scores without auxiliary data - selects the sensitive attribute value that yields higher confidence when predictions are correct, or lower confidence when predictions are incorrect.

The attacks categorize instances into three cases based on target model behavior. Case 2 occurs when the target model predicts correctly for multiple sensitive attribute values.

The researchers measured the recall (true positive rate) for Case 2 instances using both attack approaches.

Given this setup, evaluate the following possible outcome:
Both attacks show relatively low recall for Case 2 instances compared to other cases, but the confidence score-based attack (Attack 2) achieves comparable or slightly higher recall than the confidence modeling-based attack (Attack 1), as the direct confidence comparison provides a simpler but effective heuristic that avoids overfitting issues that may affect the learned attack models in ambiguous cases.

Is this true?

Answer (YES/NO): NO